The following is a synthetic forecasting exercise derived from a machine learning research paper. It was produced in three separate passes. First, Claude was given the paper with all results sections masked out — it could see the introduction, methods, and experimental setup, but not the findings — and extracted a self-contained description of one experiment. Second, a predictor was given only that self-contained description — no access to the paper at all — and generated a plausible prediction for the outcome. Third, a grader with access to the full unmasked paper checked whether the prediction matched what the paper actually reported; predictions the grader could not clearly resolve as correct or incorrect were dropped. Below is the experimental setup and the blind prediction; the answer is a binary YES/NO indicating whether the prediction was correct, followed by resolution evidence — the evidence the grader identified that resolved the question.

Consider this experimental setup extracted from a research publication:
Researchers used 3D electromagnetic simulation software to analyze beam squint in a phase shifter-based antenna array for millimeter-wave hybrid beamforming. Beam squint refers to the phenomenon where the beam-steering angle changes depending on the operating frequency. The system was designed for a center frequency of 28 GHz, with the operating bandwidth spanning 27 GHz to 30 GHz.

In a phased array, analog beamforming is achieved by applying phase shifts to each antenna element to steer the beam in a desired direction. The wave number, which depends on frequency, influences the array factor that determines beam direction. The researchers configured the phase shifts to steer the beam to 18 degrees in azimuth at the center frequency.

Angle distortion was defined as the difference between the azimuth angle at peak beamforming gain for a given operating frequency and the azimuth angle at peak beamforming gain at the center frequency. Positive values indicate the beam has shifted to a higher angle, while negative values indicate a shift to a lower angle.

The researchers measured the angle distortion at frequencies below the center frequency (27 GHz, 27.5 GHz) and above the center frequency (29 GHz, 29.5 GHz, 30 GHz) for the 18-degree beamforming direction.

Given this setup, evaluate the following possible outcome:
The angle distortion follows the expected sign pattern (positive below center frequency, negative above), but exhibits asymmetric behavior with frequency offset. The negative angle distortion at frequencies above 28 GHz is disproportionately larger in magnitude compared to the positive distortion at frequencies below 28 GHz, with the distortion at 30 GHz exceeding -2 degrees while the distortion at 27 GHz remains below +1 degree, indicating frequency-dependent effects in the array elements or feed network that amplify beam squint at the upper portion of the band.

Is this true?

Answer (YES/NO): NO